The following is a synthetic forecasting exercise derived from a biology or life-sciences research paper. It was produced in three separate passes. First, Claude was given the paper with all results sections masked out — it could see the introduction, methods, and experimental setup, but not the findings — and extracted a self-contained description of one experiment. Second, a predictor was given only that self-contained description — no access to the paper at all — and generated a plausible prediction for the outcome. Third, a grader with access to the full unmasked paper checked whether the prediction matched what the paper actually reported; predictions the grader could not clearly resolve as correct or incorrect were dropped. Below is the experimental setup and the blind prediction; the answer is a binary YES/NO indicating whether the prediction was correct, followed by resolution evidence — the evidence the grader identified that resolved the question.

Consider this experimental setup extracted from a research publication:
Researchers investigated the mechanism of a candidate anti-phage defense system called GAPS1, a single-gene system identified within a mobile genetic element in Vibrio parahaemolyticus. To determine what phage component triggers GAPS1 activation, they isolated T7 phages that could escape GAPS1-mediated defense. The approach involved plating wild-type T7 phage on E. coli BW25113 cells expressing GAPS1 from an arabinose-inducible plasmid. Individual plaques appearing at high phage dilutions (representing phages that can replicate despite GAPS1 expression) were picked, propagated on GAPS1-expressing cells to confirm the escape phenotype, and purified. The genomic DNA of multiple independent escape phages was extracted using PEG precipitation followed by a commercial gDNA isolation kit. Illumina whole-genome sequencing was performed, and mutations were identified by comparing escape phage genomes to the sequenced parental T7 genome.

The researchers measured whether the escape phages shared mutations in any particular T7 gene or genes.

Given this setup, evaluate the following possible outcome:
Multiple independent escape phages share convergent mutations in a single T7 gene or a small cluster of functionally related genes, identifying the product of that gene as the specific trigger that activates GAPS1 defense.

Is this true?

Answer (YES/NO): YES